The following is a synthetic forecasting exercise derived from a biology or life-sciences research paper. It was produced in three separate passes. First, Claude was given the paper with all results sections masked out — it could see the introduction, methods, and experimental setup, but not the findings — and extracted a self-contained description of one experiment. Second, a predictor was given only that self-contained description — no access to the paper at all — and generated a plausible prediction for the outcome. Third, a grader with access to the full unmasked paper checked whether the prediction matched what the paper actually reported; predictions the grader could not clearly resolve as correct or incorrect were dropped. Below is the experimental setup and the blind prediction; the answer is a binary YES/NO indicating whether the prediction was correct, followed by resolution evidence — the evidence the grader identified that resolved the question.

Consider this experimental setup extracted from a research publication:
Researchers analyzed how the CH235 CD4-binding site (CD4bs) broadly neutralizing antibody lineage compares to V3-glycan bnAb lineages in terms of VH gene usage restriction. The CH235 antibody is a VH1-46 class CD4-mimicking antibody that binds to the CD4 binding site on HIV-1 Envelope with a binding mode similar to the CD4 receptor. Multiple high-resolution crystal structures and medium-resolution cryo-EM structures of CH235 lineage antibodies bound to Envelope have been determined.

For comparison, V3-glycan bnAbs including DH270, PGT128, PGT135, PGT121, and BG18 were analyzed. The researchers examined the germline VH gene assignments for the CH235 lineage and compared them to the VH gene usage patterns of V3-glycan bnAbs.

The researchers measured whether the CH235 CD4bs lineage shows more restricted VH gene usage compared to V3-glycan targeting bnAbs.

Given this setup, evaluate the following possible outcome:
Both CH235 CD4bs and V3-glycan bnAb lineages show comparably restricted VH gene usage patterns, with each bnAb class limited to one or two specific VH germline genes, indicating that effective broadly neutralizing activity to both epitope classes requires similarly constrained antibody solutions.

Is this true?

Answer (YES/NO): NO